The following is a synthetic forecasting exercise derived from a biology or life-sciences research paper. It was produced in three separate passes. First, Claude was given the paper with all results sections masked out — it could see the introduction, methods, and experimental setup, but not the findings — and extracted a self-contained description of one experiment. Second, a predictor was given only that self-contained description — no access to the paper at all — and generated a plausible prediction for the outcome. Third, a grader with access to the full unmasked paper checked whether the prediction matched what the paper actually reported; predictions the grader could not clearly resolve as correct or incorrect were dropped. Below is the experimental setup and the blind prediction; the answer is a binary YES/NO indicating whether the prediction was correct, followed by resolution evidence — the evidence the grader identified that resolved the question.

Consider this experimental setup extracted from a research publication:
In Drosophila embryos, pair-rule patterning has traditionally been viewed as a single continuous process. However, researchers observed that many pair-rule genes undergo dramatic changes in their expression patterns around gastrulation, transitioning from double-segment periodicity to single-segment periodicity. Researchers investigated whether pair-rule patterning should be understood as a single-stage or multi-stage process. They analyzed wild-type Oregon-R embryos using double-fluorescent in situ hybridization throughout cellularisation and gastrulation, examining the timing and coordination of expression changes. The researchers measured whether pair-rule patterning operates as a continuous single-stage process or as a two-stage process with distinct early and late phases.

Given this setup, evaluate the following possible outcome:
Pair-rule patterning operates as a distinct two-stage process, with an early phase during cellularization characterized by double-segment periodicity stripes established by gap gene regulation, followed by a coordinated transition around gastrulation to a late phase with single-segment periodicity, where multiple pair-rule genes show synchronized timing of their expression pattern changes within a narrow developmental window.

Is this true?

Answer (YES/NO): YES